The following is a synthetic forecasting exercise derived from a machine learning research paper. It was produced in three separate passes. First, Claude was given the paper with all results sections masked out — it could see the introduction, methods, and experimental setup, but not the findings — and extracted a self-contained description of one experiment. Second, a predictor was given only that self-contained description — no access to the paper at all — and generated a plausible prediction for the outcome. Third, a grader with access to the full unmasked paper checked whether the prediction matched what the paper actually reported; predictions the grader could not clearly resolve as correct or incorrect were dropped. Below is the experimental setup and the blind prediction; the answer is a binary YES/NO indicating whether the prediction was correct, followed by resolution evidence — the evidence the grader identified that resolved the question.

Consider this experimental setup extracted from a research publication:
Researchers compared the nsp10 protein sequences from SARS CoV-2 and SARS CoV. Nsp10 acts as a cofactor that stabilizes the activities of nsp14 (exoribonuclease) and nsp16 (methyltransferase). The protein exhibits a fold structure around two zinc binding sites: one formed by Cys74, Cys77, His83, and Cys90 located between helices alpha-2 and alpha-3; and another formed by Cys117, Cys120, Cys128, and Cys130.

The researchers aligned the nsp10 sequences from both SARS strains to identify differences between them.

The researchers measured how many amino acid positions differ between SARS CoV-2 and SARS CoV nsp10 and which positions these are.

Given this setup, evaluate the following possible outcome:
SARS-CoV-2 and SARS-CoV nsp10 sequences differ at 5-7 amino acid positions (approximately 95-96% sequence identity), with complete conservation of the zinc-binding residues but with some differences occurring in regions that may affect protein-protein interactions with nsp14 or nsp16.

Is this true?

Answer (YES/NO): NO